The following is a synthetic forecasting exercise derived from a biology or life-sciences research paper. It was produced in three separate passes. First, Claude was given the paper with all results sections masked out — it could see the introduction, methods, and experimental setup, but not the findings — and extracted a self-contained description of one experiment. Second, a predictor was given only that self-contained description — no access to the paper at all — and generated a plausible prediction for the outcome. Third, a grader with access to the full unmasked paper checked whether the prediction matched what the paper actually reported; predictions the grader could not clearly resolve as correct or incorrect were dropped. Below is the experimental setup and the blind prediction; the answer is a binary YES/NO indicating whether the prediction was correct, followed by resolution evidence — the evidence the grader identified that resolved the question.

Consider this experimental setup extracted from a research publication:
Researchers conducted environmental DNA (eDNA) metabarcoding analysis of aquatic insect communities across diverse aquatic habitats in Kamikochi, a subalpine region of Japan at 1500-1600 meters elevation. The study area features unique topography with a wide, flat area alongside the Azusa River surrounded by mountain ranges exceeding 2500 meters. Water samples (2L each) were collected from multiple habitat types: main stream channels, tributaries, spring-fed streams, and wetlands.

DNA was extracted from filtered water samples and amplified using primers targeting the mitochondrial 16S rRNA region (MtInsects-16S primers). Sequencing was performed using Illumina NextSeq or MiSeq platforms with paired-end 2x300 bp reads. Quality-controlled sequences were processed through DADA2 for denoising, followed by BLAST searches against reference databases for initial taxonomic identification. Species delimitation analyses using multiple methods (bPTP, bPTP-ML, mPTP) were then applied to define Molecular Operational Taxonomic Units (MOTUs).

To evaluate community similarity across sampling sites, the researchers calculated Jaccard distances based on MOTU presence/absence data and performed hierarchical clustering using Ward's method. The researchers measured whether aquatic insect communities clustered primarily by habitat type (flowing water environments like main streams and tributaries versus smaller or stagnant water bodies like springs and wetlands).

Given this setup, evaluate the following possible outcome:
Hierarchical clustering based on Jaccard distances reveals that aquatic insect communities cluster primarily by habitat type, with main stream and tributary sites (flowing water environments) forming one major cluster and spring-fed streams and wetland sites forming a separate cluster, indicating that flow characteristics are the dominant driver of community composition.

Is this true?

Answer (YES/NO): YES